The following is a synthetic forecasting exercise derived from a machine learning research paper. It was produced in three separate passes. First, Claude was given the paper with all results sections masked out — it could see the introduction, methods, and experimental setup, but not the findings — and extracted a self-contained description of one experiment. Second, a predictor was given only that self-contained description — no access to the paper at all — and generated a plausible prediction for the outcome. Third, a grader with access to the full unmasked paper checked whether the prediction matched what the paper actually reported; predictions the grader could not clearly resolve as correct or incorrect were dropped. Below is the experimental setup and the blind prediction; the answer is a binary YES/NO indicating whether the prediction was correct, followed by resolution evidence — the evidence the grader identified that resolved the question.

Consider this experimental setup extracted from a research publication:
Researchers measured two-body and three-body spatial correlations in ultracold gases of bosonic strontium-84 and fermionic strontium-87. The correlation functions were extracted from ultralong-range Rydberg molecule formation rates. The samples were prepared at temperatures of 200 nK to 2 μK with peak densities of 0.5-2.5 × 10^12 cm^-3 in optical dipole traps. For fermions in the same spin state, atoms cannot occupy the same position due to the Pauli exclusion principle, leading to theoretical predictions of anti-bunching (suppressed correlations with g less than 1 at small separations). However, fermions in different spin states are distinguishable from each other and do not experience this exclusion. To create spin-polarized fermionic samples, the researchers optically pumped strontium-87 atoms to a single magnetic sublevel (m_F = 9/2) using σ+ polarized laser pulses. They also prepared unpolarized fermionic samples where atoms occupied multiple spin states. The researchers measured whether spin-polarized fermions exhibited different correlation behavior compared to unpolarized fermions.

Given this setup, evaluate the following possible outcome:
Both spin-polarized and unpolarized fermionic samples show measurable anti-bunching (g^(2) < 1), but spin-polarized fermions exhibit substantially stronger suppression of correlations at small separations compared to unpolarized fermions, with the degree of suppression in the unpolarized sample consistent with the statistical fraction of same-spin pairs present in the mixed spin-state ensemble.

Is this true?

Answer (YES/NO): NO